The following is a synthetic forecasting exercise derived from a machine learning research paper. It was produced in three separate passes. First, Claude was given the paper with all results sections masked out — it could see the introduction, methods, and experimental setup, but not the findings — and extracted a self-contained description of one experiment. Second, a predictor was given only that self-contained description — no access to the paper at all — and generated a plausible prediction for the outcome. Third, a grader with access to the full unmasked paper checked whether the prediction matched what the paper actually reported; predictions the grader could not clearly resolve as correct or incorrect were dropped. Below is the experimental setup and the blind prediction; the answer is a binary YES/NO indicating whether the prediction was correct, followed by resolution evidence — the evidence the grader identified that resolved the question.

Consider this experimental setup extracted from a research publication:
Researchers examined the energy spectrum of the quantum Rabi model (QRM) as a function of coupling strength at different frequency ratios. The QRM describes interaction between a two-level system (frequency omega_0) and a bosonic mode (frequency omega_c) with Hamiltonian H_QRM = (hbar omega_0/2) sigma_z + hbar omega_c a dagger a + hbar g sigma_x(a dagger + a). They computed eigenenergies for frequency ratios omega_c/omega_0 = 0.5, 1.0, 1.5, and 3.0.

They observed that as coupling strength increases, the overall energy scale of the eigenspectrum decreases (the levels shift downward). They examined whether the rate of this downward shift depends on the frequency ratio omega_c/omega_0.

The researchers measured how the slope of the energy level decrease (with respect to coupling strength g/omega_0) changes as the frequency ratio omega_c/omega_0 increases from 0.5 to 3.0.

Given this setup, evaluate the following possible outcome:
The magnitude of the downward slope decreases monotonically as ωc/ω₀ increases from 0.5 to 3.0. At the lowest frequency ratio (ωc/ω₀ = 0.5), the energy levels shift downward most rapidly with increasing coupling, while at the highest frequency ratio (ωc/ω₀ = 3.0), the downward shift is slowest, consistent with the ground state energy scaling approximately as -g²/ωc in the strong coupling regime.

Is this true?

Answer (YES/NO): YES